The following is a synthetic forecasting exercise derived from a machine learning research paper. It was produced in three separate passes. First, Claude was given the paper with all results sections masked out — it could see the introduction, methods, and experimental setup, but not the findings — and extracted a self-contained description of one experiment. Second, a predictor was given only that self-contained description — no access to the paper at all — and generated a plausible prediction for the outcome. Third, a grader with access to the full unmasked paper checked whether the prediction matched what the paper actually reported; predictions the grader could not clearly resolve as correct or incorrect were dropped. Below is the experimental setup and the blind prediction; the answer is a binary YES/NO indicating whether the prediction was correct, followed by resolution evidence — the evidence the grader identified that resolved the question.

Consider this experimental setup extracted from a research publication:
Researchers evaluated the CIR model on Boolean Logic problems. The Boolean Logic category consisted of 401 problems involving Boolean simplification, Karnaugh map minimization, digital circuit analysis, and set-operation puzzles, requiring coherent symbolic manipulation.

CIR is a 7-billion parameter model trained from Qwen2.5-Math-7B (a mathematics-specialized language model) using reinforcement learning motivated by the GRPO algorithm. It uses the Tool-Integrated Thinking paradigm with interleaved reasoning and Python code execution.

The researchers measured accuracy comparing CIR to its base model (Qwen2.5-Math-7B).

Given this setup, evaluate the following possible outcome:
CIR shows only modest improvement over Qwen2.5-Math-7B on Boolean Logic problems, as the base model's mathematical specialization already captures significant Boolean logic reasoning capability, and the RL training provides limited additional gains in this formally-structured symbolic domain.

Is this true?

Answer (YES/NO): NO